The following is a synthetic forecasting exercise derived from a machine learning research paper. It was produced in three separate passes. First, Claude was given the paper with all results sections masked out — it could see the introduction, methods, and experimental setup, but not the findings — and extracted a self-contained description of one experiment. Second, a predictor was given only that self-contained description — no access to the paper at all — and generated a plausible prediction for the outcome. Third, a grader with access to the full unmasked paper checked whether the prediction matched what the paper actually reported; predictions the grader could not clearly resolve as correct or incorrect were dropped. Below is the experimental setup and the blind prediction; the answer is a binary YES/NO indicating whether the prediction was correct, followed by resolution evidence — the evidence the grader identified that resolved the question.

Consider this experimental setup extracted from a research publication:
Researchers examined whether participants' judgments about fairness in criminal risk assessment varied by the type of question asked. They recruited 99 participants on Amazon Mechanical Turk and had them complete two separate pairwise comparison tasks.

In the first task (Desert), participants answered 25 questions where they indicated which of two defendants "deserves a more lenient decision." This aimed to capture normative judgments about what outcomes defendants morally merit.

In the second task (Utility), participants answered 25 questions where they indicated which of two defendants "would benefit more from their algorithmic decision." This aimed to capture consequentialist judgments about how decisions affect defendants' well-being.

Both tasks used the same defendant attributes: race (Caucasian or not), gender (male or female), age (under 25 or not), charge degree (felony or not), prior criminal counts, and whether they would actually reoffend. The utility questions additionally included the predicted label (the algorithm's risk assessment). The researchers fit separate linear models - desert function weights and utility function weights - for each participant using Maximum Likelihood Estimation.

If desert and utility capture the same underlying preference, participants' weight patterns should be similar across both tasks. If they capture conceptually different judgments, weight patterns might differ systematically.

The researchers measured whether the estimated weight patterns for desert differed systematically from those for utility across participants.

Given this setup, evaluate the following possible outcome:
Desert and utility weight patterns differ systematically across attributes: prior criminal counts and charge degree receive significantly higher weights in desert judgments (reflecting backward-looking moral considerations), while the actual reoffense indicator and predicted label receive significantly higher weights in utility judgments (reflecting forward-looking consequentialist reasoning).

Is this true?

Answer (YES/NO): NO